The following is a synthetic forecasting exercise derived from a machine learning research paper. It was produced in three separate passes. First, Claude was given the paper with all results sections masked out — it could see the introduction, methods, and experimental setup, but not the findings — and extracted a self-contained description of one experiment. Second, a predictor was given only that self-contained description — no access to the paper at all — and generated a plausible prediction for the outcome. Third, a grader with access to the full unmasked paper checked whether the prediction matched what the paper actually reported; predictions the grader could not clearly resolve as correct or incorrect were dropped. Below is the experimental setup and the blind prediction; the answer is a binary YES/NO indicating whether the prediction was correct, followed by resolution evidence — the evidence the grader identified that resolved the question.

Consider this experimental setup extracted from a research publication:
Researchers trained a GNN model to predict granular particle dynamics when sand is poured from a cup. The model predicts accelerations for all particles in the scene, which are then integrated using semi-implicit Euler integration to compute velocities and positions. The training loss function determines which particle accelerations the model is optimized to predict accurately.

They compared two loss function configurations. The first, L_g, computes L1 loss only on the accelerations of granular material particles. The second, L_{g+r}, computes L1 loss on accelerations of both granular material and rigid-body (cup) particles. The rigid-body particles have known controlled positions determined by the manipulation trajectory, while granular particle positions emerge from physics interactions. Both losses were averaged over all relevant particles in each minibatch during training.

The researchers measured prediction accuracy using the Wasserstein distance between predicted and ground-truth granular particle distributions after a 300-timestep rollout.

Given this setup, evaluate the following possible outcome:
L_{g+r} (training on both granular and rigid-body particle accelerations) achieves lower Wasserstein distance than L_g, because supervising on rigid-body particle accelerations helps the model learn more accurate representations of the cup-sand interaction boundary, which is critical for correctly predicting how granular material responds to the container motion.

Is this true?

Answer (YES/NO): NO